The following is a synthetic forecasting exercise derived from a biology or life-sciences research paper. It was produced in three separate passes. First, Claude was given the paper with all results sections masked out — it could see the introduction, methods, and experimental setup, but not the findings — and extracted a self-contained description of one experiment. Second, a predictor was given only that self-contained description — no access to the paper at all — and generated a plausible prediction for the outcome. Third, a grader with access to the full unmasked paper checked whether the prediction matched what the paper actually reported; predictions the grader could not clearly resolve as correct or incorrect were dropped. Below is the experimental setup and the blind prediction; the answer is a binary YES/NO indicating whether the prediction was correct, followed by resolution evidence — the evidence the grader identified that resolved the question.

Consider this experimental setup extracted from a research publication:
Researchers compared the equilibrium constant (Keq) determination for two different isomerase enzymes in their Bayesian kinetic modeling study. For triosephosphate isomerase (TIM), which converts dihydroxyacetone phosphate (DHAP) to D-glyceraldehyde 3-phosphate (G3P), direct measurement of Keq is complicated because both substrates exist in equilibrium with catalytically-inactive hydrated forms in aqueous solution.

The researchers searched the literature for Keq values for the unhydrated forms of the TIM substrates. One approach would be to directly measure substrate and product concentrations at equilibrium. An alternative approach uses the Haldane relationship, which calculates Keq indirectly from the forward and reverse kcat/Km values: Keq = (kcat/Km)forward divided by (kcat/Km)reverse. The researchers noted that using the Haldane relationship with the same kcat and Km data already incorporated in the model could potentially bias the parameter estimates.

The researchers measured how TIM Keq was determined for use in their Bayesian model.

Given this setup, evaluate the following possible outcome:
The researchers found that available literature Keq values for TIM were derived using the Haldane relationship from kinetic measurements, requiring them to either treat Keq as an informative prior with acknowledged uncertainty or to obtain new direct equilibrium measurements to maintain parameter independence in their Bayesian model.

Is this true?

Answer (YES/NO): NO